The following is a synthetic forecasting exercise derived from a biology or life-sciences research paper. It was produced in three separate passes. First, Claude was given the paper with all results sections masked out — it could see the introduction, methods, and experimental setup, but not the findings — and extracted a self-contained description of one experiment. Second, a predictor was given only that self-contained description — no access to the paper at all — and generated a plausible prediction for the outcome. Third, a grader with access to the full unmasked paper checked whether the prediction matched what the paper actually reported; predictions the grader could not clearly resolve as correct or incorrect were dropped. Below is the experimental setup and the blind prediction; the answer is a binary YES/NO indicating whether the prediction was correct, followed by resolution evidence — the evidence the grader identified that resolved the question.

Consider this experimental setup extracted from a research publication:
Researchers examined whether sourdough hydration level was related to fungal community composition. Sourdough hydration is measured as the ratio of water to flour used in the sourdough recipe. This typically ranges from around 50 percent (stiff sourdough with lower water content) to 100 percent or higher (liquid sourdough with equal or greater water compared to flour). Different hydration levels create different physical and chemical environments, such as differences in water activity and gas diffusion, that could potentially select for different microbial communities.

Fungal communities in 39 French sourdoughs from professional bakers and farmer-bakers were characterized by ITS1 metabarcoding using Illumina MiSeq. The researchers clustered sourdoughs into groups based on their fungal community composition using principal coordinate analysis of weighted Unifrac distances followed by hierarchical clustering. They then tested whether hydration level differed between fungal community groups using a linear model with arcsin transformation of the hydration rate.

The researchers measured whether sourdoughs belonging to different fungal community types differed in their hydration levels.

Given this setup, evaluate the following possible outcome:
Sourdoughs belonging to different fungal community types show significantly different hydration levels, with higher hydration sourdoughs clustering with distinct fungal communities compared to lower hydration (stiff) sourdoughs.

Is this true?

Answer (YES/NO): YES